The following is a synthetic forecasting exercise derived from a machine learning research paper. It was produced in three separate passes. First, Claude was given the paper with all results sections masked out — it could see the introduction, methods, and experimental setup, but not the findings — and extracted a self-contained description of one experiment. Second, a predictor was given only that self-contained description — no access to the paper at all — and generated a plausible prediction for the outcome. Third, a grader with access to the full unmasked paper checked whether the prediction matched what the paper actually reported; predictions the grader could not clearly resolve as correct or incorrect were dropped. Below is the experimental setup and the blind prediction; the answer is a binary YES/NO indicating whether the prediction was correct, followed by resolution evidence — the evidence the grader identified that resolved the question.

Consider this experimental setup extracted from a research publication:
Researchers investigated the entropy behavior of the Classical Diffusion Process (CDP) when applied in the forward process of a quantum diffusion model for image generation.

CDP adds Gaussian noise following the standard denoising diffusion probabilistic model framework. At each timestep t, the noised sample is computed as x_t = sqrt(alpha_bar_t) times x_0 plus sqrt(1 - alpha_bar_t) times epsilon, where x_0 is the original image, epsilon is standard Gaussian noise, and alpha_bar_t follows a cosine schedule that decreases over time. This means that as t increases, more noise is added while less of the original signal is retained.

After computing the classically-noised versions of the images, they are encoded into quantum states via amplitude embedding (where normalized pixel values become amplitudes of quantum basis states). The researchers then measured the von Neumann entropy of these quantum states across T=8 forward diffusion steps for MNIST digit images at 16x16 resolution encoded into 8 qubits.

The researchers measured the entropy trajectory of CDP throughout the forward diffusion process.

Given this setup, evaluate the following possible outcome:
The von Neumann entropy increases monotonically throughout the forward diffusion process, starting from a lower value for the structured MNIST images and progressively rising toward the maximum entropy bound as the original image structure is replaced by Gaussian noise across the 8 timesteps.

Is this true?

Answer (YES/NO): NO